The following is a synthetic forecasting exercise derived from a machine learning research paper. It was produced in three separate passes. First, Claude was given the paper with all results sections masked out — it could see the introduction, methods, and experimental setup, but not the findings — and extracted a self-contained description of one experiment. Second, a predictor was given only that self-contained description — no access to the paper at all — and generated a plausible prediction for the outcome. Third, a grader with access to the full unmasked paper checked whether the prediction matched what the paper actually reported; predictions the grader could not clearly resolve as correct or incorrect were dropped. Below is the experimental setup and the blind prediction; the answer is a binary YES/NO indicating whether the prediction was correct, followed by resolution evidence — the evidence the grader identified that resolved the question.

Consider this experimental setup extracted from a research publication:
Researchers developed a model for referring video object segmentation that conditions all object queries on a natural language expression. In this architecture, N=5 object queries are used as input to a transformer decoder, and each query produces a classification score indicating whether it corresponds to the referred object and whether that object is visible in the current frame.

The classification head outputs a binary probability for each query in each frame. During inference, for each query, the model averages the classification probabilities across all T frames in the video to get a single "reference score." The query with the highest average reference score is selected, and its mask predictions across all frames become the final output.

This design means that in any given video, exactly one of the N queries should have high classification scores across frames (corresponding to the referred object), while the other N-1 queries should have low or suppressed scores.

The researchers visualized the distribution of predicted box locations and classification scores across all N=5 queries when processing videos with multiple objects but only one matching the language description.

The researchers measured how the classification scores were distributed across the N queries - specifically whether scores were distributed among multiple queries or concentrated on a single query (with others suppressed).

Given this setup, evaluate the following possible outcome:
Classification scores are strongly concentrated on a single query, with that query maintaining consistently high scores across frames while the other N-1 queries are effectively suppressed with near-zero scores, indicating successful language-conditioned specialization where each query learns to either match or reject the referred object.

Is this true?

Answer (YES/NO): YES